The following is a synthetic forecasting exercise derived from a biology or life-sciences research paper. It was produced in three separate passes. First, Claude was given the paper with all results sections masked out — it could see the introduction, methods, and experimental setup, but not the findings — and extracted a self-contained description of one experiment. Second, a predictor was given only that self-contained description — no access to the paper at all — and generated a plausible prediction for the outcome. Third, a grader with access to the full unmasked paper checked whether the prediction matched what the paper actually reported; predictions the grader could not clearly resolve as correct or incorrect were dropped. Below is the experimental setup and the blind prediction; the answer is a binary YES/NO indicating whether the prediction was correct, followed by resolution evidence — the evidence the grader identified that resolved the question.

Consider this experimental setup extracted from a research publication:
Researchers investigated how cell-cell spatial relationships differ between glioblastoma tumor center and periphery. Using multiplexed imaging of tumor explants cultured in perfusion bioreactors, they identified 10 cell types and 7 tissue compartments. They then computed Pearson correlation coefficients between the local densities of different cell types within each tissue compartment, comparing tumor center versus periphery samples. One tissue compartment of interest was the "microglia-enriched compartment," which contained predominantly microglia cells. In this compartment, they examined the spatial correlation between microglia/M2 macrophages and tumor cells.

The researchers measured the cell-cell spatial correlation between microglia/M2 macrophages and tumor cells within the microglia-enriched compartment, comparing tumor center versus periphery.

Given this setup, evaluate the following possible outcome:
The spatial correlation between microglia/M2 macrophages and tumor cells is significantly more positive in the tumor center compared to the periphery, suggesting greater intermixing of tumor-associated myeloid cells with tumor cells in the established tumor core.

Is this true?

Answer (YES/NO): YES